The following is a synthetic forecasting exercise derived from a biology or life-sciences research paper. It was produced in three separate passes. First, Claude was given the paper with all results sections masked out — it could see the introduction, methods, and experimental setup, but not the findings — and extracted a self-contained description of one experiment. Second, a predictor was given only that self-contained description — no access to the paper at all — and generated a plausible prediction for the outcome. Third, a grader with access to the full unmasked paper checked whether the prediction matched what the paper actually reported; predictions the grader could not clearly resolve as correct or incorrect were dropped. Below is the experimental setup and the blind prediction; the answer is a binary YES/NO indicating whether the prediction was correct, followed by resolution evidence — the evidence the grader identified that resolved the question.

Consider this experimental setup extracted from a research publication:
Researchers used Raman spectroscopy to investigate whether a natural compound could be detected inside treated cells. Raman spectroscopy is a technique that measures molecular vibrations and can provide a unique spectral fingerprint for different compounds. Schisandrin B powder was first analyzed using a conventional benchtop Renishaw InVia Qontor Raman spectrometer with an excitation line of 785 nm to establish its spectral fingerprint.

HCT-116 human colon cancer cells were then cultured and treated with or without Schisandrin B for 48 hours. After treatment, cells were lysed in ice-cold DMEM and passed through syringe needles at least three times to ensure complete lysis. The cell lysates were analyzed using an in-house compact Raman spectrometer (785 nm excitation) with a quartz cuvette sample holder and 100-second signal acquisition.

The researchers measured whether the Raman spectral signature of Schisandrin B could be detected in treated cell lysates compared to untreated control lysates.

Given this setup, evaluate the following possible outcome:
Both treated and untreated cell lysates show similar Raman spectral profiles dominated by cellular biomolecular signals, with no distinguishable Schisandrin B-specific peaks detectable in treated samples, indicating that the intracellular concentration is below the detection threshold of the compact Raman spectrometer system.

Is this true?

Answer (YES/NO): NO